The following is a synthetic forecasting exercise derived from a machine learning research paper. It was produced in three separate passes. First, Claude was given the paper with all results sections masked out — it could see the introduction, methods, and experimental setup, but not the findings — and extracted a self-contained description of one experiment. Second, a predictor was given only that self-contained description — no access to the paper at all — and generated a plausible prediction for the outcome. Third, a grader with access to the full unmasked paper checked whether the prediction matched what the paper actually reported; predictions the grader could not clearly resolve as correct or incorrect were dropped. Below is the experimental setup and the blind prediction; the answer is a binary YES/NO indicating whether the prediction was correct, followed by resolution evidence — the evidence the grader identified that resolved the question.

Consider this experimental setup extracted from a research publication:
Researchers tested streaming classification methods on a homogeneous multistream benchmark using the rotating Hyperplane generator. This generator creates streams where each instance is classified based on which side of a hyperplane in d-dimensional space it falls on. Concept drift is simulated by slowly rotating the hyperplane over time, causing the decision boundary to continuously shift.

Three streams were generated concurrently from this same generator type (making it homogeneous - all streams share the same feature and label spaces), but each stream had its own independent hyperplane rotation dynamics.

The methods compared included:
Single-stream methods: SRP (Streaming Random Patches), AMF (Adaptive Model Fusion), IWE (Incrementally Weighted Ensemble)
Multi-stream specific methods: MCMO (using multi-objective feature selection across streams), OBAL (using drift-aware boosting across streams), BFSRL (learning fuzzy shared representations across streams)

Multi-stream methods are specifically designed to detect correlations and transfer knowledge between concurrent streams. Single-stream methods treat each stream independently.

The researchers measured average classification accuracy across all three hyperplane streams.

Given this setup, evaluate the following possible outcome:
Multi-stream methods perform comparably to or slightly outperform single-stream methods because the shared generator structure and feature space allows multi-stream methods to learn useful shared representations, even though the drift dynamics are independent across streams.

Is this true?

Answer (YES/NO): NO